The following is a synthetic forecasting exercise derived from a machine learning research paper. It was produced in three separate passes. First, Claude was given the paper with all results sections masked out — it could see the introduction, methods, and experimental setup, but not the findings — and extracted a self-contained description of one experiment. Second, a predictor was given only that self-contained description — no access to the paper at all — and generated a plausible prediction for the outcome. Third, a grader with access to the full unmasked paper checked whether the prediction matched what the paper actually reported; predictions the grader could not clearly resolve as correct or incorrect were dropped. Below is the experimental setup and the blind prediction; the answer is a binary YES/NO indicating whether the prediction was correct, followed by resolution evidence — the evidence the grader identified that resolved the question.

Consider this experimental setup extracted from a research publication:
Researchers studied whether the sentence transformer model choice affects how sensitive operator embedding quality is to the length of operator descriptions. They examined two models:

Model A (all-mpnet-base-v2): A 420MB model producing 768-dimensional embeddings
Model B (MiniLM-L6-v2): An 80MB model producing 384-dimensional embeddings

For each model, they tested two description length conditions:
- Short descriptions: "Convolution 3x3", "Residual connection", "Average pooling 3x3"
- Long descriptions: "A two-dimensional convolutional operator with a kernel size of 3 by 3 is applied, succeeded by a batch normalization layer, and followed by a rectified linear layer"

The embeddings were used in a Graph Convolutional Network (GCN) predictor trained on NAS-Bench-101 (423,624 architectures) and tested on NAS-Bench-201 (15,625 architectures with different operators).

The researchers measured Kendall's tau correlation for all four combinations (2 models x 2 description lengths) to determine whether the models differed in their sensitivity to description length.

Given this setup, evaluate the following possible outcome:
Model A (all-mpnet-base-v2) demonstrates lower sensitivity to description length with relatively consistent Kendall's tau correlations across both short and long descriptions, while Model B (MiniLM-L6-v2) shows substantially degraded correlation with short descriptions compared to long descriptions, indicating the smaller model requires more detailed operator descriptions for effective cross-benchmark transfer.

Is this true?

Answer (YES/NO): NO